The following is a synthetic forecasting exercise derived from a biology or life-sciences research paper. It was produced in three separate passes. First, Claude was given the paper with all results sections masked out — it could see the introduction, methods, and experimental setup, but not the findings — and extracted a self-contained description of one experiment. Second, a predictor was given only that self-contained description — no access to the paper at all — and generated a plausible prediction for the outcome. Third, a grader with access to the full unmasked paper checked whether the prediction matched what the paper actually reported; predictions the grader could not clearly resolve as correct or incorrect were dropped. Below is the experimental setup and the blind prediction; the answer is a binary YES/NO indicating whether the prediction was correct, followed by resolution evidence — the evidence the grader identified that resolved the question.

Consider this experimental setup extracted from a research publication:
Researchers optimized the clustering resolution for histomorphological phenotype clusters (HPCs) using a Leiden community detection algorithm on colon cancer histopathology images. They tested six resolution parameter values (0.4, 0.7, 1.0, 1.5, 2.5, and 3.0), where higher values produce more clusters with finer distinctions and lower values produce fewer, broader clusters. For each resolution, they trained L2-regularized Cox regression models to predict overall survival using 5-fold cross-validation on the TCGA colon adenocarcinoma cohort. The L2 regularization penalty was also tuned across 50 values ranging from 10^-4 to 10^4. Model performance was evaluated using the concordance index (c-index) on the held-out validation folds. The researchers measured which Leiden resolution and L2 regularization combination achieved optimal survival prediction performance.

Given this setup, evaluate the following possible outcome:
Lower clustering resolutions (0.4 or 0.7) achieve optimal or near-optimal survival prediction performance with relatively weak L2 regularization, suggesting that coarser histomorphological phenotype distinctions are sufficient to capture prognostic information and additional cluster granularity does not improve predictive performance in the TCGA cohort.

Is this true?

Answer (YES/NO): NO